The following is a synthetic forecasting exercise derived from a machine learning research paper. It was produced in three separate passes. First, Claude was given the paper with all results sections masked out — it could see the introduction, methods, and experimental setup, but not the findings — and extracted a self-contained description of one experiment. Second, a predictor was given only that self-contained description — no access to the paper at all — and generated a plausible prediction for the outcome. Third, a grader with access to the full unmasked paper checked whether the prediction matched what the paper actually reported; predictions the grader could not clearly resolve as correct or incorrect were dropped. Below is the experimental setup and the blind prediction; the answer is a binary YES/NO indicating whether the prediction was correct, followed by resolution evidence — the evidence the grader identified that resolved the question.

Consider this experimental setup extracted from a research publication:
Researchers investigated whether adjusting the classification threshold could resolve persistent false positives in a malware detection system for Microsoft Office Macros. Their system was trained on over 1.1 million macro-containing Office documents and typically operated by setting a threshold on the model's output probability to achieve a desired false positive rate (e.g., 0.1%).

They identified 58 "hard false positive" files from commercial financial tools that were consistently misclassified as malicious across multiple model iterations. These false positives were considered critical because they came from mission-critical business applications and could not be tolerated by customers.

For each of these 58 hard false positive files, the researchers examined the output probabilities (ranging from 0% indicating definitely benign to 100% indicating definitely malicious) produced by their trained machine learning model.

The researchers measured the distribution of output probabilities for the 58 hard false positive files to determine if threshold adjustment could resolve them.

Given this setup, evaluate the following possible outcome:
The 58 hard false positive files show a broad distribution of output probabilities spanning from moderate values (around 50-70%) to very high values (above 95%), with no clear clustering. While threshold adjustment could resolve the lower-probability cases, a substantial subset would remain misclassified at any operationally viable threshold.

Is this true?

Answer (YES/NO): NO